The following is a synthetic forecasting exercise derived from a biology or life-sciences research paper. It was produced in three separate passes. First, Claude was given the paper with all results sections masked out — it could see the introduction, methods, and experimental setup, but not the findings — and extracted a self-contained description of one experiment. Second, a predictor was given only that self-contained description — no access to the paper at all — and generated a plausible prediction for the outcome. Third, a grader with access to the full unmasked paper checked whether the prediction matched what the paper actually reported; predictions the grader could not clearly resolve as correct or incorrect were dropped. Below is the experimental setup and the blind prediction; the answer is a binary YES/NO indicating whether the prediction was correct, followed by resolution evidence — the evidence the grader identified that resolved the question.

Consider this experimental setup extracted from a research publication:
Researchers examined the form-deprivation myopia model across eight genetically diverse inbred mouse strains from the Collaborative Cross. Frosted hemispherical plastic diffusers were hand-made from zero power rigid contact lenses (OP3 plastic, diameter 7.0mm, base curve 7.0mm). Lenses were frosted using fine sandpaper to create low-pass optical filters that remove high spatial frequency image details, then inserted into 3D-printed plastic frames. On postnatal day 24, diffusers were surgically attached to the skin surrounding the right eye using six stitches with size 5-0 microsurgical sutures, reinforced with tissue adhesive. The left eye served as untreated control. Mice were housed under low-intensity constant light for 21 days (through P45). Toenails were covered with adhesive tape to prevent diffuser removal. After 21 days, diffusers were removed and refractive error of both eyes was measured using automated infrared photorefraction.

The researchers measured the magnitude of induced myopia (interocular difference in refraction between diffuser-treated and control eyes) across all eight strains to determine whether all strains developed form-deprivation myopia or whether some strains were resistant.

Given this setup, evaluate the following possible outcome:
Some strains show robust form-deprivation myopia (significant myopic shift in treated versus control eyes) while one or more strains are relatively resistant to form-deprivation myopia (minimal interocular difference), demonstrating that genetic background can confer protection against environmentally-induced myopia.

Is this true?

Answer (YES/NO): NO